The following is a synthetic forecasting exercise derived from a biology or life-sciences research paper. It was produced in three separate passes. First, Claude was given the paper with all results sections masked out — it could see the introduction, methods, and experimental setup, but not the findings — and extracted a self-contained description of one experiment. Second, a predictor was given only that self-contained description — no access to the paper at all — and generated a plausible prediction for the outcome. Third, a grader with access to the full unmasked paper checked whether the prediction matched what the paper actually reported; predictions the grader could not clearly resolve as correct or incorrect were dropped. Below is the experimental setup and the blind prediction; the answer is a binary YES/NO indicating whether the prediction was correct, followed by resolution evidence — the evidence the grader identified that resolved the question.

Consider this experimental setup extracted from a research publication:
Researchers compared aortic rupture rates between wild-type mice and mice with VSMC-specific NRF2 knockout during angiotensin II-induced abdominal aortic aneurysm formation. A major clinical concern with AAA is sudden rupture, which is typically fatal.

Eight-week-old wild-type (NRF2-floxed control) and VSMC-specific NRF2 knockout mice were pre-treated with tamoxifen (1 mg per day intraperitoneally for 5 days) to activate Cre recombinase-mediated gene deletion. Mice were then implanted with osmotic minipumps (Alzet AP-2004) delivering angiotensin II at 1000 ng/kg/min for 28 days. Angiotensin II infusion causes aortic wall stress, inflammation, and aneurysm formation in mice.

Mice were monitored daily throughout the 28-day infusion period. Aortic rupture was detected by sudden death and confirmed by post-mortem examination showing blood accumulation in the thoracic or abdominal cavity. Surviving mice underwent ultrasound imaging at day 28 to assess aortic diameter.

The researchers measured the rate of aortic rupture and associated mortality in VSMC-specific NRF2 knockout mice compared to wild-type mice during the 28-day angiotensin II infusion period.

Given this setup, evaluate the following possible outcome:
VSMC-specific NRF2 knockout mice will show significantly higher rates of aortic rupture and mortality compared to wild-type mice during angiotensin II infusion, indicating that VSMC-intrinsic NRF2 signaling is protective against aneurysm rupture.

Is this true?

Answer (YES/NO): YES